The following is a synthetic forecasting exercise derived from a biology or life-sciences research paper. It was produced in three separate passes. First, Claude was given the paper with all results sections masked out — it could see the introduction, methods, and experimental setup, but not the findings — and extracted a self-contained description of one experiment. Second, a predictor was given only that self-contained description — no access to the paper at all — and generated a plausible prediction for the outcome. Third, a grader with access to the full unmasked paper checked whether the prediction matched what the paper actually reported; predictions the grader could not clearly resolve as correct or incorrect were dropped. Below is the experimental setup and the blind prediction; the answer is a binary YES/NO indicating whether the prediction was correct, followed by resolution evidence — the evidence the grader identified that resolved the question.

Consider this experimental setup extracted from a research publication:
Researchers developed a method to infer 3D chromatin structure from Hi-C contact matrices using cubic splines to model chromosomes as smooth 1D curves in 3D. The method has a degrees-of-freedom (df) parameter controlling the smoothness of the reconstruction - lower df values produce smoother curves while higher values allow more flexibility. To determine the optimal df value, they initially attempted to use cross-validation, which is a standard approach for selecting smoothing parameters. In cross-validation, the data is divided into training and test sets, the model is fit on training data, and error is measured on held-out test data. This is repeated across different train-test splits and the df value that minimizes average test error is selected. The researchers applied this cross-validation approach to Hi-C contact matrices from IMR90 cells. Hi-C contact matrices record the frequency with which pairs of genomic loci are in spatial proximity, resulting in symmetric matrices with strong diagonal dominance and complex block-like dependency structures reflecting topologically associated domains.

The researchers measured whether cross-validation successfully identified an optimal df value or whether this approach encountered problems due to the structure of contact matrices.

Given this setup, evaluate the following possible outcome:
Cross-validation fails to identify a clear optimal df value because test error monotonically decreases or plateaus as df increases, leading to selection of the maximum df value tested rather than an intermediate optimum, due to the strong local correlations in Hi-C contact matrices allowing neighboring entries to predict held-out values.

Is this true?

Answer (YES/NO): NO